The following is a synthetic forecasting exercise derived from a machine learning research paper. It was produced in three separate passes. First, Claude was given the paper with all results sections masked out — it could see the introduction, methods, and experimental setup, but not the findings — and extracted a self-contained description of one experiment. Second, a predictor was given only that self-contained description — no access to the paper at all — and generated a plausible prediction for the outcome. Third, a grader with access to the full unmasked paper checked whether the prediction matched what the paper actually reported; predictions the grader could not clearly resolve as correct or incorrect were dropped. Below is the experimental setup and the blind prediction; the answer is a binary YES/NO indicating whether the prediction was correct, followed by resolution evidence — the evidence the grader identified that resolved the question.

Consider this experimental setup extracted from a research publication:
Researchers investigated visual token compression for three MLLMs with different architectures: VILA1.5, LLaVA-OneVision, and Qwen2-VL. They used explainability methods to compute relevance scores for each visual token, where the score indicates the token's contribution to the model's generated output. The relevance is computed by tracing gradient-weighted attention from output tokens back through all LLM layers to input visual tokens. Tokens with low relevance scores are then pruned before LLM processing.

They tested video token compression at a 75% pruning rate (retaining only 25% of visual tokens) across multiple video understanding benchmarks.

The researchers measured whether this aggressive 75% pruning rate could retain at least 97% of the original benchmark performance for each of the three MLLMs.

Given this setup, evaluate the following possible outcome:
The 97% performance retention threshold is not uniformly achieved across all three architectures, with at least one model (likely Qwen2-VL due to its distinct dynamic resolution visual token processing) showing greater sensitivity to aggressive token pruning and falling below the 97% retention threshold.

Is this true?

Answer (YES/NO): NO